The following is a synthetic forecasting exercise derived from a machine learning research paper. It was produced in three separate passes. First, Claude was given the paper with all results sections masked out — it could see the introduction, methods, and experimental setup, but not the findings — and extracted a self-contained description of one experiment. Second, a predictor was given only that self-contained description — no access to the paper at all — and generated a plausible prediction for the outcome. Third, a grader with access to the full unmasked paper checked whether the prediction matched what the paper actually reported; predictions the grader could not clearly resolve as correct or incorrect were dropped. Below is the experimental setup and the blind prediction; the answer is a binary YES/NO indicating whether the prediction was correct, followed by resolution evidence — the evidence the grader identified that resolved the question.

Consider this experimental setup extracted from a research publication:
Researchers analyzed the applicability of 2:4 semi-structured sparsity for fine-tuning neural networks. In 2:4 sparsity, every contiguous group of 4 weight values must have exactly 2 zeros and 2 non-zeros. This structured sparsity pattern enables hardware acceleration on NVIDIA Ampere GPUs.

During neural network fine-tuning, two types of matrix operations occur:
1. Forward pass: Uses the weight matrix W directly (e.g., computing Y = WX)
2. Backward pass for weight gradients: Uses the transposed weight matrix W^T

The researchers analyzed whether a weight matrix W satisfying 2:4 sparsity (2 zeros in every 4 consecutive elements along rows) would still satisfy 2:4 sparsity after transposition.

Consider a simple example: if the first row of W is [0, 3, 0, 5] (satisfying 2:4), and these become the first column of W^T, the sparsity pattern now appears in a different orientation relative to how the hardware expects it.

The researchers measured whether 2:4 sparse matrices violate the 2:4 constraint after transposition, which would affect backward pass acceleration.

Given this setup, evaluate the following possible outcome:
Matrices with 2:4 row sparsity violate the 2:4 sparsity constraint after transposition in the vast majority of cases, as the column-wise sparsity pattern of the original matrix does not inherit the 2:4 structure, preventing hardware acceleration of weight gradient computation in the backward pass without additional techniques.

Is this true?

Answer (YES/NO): YES